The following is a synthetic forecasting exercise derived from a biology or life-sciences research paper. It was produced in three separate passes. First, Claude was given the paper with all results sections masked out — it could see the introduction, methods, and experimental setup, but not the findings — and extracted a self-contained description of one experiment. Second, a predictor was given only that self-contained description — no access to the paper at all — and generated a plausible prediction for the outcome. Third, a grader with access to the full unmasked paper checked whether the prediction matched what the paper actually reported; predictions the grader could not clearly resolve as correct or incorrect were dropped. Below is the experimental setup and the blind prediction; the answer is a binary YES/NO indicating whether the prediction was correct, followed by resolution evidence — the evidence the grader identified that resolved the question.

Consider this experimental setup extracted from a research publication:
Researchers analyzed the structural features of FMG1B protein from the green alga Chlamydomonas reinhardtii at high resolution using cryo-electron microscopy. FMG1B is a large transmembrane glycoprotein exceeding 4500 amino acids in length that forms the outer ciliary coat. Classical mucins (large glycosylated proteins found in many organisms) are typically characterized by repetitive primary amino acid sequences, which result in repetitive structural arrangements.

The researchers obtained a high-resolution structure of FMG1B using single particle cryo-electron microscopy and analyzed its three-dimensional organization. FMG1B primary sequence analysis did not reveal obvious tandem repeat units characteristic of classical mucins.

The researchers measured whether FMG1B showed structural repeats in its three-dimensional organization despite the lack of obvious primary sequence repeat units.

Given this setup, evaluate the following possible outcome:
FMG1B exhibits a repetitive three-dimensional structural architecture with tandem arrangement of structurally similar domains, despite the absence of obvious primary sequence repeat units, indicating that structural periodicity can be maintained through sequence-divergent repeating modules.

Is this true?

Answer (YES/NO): YES